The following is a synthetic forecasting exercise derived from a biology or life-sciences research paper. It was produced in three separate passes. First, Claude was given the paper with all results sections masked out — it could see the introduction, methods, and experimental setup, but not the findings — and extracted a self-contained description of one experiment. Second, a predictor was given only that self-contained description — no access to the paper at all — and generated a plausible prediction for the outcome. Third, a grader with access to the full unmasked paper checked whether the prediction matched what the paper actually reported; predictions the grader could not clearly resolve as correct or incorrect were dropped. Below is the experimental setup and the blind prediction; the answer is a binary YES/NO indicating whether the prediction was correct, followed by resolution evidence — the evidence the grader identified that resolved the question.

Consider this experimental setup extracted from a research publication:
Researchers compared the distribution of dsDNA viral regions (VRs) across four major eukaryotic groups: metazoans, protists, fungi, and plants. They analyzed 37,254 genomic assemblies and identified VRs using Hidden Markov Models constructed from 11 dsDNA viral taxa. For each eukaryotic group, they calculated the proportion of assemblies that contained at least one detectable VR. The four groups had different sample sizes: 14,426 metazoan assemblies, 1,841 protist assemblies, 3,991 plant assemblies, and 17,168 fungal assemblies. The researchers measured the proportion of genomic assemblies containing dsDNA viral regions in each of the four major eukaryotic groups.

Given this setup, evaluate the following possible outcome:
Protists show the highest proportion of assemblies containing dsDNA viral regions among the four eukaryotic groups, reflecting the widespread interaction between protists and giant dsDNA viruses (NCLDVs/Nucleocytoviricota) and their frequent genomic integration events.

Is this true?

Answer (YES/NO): NO